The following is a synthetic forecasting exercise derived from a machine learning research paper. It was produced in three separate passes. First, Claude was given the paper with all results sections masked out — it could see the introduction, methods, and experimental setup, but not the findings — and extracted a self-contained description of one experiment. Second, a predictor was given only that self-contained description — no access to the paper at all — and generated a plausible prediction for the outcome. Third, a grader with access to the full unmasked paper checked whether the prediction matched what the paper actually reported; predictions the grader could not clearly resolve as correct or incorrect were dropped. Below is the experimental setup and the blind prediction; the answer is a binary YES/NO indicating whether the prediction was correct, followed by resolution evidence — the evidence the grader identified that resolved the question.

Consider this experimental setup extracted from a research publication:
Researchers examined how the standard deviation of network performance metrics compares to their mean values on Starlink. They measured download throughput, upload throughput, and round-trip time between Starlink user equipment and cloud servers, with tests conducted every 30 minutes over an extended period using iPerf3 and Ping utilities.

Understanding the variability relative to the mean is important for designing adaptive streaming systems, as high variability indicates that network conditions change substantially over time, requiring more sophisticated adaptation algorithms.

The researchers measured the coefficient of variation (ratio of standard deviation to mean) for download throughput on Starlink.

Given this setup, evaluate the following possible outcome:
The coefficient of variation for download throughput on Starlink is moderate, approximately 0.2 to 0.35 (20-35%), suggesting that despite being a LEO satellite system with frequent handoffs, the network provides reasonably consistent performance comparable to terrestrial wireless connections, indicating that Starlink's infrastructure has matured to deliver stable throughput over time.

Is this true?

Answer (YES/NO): NO